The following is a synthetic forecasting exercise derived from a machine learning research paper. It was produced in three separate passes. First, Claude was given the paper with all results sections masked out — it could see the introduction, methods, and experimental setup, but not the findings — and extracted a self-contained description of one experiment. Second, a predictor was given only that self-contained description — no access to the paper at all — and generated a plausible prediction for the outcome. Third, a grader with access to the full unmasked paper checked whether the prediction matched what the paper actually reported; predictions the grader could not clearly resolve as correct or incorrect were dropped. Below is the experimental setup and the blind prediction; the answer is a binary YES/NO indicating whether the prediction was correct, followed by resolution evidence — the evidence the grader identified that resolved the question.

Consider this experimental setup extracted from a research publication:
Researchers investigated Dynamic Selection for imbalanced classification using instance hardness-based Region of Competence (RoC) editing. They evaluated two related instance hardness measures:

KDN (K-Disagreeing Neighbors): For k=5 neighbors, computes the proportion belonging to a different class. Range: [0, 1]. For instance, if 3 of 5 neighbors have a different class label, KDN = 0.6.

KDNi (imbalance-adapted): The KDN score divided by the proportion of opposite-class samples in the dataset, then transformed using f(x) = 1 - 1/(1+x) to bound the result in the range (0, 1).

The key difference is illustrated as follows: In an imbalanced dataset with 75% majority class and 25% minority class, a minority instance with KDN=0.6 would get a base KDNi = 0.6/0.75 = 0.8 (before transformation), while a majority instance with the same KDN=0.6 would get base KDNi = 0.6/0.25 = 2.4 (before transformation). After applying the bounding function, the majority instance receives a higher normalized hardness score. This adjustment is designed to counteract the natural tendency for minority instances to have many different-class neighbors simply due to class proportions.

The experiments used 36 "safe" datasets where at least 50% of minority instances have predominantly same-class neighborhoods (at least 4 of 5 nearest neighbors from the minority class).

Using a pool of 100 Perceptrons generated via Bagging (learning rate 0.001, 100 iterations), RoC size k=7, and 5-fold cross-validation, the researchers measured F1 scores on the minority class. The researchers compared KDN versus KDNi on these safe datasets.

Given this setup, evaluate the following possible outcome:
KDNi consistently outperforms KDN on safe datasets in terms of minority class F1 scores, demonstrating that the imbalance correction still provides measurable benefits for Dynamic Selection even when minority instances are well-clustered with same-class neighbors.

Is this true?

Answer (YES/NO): NO